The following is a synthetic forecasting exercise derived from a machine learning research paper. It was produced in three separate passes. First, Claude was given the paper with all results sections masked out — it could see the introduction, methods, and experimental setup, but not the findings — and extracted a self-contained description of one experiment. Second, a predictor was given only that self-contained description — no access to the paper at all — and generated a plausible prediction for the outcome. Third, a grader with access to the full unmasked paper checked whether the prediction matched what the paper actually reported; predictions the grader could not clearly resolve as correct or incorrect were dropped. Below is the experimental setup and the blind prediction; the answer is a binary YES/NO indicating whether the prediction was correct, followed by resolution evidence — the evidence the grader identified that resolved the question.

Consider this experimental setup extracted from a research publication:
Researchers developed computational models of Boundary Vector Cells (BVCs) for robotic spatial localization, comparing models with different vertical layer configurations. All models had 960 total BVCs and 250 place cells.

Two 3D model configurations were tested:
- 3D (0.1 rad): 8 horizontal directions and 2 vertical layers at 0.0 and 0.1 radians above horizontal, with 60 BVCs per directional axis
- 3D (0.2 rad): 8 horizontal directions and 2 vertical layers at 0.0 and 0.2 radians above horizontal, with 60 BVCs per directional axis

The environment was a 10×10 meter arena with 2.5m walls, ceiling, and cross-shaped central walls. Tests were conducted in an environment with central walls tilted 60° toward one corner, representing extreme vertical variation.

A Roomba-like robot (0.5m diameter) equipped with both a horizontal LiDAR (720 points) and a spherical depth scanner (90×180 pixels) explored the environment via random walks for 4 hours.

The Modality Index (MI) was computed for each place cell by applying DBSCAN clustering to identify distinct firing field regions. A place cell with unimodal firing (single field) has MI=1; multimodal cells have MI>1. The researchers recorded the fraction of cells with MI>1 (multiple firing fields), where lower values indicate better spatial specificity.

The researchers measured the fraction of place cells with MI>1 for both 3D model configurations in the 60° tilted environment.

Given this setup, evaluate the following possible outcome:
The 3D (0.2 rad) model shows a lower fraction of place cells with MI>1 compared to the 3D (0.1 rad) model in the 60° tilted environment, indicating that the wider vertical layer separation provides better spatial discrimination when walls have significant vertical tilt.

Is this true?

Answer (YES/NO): YES